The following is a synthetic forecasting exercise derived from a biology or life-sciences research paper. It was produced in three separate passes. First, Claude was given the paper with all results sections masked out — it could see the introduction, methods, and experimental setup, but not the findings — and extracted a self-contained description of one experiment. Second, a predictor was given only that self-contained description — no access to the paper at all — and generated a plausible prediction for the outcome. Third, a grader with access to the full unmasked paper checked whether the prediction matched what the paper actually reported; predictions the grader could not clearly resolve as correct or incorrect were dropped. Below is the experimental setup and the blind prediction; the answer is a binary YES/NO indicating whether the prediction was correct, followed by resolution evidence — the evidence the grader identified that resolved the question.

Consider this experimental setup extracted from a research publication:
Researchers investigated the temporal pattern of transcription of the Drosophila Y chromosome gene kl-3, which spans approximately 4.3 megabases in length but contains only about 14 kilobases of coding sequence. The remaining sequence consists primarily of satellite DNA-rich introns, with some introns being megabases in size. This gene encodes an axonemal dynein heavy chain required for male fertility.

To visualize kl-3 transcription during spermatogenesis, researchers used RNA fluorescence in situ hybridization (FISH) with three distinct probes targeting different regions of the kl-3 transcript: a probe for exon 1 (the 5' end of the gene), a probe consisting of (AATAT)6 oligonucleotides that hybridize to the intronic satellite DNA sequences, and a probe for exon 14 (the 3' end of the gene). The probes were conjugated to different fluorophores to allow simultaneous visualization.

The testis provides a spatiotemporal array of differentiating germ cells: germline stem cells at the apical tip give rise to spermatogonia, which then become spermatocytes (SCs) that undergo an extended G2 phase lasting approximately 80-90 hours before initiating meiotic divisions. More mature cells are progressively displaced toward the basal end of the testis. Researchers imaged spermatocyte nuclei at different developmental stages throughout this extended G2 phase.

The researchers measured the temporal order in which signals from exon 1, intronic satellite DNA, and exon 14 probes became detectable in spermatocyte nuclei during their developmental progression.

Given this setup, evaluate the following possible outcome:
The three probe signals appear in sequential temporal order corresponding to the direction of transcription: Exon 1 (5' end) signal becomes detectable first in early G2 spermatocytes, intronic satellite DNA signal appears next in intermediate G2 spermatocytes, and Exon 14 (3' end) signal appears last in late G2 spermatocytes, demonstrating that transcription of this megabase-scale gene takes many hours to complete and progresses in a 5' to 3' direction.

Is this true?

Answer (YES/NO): YES